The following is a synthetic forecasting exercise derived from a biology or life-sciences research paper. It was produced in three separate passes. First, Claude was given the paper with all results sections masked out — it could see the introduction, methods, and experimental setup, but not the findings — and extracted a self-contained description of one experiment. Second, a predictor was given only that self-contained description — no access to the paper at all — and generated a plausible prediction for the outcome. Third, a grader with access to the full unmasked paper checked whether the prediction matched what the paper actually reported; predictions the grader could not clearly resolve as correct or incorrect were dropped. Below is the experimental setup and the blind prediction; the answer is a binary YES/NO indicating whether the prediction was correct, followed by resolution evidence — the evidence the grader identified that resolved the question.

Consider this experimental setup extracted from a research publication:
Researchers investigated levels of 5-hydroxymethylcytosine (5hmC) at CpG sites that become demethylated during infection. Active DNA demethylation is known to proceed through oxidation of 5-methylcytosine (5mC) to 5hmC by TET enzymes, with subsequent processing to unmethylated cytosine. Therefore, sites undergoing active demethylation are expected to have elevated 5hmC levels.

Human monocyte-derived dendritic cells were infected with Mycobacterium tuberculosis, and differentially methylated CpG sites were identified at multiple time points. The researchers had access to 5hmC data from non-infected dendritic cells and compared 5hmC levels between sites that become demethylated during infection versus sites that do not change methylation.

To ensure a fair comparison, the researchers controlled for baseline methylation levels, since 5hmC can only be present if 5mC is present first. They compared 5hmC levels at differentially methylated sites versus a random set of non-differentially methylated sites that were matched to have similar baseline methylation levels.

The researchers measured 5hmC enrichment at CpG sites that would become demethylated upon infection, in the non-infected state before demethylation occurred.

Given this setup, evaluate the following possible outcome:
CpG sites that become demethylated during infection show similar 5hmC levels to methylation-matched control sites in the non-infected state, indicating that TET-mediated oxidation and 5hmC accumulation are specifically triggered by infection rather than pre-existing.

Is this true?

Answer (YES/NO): NO